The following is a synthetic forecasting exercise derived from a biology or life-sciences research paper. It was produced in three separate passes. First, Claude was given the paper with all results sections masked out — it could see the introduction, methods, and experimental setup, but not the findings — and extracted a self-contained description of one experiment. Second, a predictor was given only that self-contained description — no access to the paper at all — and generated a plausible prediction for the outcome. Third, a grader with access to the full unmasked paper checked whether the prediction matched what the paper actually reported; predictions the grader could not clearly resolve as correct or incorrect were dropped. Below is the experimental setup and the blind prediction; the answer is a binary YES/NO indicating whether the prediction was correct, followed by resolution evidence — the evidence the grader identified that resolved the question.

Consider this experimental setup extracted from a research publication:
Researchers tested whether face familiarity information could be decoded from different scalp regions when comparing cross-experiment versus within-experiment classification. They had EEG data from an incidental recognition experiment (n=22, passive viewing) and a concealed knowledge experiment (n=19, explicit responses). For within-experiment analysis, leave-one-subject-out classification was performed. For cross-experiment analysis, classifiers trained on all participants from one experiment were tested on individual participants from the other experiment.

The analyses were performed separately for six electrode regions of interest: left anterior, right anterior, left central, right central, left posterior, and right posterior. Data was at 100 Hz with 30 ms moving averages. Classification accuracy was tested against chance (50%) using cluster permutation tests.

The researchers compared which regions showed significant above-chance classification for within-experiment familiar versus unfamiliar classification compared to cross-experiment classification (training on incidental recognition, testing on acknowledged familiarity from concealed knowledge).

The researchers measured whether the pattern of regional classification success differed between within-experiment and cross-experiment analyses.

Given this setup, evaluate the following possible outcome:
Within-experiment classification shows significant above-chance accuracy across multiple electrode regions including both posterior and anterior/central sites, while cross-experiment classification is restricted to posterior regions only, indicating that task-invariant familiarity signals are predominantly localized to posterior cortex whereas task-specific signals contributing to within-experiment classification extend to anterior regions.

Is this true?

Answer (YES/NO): NO